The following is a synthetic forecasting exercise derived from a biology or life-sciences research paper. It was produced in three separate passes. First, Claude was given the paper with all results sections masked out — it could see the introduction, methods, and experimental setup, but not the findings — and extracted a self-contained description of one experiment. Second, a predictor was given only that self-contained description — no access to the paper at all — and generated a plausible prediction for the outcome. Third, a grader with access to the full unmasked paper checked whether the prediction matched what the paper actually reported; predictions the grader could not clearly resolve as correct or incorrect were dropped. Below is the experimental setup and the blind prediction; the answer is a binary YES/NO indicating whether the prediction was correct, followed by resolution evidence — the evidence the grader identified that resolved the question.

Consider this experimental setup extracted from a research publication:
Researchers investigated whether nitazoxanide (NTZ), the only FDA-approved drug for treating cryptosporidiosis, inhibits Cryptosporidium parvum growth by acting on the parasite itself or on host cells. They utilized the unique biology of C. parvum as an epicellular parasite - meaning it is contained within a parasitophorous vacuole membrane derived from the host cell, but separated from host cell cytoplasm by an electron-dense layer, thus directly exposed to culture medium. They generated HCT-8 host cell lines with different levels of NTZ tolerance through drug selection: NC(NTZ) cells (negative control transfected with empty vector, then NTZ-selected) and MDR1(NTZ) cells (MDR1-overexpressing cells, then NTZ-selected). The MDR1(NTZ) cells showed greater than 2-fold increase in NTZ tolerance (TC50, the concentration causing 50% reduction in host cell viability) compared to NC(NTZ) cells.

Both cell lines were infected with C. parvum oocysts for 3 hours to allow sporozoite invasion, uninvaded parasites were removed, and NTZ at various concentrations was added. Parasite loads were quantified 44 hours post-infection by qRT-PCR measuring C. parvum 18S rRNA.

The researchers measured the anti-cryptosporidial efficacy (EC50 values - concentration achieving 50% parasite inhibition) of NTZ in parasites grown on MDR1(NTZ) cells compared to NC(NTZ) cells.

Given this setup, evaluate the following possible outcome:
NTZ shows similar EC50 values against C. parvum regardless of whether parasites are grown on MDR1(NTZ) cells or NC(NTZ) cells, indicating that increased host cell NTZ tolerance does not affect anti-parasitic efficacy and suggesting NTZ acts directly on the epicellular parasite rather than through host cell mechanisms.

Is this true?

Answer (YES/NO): YES